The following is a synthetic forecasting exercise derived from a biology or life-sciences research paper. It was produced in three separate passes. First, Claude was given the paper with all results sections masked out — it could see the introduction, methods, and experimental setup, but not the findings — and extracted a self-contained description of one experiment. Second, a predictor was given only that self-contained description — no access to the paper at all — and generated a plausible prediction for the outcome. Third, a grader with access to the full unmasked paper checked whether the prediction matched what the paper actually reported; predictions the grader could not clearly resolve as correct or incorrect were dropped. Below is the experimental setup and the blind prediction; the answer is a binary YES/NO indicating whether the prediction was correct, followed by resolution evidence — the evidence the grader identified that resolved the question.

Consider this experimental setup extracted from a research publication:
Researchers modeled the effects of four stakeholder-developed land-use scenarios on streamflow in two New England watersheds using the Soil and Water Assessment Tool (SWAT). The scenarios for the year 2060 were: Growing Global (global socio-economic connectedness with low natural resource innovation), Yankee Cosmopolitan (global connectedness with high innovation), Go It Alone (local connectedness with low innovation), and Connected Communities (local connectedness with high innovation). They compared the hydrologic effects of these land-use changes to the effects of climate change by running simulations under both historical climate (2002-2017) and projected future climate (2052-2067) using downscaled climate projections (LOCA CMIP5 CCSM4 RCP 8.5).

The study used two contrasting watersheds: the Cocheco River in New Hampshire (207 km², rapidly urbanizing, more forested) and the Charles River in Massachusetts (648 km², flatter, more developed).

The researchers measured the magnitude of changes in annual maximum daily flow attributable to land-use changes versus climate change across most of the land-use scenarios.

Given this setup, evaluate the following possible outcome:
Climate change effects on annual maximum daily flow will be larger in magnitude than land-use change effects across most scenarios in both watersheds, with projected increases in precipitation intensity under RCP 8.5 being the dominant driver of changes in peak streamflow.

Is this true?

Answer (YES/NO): YES